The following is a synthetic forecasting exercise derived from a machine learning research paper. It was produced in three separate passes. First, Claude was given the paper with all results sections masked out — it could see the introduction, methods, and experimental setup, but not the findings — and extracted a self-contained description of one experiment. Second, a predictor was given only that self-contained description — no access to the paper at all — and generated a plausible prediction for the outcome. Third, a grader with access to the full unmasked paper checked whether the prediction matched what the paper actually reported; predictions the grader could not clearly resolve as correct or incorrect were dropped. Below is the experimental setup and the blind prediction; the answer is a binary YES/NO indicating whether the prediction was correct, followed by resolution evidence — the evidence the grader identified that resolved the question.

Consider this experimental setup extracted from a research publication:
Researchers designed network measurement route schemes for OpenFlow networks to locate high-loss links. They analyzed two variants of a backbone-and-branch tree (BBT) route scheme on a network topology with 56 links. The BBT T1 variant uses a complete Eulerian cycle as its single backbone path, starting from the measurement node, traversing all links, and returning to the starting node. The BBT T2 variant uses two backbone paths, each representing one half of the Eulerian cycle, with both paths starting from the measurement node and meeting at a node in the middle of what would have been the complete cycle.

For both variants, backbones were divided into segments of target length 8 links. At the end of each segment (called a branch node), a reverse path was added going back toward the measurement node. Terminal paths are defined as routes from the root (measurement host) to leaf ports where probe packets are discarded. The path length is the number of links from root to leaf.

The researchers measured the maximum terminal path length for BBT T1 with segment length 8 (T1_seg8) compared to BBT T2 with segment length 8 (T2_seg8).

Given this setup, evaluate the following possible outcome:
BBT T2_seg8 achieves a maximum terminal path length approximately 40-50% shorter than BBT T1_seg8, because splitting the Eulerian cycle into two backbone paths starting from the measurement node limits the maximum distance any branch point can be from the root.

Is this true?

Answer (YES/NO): NO